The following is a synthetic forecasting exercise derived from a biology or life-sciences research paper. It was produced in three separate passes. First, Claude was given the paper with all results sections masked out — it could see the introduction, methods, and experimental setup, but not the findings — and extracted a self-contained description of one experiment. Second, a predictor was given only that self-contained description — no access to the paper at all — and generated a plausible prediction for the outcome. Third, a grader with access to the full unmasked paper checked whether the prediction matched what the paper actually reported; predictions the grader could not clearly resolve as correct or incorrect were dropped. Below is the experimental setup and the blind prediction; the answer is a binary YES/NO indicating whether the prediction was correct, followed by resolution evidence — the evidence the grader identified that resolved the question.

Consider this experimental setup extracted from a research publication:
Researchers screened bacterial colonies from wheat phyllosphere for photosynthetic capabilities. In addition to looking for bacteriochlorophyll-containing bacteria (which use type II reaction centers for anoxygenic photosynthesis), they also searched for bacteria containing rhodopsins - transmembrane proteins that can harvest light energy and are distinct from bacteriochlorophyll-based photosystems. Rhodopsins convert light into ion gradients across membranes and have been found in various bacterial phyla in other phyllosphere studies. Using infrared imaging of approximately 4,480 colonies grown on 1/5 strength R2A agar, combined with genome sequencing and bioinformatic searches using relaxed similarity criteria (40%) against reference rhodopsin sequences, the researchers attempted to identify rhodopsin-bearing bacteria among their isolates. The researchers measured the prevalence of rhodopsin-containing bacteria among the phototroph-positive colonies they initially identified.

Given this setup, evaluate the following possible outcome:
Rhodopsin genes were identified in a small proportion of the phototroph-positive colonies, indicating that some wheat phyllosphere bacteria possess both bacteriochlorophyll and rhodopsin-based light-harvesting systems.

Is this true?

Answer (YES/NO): NO